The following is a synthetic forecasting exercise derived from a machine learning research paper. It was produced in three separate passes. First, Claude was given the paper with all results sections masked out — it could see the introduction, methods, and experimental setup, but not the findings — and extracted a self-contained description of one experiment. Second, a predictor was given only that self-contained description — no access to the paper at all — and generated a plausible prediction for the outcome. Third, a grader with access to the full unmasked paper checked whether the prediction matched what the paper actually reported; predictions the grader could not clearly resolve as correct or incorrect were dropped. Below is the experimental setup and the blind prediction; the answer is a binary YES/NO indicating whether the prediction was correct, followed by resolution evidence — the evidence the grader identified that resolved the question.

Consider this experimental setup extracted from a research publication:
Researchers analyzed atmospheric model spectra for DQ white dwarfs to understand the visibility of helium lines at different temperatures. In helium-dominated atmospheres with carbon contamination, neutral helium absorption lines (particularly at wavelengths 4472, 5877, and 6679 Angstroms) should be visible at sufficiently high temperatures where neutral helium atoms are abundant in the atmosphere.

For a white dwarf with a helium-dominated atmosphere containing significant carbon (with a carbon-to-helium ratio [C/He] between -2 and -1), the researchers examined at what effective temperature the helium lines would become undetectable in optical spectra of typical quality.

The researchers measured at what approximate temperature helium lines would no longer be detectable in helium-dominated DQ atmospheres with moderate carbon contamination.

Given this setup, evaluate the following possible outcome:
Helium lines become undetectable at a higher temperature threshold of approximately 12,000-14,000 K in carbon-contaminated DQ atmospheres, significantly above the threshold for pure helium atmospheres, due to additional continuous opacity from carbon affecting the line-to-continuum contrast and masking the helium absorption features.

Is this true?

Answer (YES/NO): NO